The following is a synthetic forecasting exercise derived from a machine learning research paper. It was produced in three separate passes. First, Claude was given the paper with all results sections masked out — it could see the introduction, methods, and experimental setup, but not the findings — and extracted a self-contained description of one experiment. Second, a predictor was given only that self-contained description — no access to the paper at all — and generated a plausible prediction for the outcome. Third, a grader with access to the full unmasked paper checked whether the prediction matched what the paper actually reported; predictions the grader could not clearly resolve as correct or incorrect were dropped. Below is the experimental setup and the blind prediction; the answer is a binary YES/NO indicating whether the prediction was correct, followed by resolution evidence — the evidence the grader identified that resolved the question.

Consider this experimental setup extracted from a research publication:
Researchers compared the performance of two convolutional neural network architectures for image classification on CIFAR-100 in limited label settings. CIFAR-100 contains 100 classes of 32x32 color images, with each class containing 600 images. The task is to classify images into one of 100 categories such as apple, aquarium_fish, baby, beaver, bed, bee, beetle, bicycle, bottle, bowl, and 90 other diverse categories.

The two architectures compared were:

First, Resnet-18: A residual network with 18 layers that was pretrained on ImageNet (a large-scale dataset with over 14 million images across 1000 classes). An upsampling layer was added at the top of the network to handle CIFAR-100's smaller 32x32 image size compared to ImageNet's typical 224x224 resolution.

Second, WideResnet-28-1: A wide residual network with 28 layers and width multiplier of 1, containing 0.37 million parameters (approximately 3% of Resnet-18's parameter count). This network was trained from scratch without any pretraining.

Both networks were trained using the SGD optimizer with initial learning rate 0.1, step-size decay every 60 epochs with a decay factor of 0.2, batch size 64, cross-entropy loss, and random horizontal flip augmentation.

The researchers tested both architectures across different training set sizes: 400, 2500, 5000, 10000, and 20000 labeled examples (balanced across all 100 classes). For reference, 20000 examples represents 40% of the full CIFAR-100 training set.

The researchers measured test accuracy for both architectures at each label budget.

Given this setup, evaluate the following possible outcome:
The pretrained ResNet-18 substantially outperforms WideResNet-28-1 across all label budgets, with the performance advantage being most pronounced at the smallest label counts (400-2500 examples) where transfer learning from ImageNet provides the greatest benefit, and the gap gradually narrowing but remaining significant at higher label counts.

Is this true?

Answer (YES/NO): NO